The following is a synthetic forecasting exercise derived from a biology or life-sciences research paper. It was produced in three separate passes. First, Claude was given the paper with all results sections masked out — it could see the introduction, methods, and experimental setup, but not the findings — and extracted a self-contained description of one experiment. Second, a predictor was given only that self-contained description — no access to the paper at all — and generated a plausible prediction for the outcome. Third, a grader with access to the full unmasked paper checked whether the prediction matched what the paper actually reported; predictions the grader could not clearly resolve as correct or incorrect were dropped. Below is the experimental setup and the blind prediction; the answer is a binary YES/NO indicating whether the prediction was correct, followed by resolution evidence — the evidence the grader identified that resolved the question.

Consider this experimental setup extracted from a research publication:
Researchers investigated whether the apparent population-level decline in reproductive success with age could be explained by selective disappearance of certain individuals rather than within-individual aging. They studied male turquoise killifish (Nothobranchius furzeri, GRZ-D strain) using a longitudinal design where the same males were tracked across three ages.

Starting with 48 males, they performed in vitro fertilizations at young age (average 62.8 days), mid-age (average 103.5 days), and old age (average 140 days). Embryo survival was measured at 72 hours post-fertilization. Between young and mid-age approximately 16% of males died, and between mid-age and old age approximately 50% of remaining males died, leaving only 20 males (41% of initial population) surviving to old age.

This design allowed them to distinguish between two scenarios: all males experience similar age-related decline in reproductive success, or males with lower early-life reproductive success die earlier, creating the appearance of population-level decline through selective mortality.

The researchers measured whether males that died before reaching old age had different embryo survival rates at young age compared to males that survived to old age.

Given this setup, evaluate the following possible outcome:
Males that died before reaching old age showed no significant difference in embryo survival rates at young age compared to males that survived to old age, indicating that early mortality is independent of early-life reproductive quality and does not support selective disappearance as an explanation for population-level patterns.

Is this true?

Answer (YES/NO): NO